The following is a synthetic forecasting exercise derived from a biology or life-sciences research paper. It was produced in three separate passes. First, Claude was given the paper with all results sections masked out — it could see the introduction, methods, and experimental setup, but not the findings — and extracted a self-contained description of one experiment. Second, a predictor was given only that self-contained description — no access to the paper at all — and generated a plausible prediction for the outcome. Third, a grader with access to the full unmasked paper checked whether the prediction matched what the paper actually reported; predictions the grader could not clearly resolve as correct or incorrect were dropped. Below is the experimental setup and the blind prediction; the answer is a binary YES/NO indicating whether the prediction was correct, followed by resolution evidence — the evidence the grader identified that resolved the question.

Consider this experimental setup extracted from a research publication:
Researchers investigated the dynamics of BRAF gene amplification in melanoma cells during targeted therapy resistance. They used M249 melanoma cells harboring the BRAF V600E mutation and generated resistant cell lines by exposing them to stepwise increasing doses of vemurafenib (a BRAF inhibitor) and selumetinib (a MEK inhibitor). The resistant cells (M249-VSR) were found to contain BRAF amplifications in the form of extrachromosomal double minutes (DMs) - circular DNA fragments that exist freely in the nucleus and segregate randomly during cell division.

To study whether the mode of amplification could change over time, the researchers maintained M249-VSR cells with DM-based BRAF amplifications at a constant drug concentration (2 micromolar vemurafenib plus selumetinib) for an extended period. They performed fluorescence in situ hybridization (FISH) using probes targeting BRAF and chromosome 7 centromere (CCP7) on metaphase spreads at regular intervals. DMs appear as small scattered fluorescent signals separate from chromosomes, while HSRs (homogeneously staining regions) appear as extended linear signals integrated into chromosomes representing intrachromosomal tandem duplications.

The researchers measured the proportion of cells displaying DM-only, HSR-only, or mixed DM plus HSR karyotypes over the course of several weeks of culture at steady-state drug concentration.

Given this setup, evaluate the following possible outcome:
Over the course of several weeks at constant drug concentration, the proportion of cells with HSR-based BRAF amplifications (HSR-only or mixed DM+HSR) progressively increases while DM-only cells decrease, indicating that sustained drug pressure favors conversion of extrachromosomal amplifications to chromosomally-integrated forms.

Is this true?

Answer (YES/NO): YES